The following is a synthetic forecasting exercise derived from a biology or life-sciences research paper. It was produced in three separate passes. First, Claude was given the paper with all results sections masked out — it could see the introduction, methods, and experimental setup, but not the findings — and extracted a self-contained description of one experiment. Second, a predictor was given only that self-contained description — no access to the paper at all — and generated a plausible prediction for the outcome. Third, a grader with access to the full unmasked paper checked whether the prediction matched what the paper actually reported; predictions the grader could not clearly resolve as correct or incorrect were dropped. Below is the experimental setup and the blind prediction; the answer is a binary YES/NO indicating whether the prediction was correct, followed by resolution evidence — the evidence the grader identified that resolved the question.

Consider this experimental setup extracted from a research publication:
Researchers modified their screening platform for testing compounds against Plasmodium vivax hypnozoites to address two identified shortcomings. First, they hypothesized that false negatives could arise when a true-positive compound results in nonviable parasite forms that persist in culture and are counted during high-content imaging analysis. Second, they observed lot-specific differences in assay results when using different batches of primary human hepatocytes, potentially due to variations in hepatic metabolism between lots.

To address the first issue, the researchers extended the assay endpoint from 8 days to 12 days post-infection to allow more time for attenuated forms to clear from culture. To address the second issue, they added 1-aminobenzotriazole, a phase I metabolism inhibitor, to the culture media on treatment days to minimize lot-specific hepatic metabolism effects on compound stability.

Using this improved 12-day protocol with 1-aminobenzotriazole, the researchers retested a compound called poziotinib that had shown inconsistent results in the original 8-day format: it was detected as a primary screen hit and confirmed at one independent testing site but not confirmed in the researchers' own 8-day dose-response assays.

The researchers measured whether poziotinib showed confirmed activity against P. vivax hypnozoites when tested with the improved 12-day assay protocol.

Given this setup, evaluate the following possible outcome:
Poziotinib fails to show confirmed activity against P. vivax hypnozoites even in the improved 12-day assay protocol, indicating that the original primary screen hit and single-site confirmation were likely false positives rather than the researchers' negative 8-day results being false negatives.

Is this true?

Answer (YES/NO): NO